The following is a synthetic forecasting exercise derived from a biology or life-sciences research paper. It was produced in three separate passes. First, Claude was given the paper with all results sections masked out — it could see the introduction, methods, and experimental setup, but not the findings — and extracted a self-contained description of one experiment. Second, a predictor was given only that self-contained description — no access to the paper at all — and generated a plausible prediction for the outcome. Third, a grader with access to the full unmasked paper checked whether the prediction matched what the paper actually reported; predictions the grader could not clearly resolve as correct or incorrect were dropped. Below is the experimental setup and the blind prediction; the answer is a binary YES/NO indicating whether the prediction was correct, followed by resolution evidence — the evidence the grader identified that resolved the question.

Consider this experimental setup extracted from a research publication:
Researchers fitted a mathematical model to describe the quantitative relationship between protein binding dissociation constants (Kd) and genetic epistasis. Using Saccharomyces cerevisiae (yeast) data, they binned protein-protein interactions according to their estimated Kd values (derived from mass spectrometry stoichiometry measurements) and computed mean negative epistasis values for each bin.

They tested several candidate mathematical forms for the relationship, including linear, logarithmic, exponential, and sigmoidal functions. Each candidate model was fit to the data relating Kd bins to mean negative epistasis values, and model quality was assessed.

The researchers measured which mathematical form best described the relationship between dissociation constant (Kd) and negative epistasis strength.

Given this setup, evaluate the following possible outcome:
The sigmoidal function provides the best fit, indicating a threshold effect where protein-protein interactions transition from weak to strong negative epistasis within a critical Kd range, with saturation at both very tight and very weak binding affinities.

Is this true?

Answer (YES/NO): YES